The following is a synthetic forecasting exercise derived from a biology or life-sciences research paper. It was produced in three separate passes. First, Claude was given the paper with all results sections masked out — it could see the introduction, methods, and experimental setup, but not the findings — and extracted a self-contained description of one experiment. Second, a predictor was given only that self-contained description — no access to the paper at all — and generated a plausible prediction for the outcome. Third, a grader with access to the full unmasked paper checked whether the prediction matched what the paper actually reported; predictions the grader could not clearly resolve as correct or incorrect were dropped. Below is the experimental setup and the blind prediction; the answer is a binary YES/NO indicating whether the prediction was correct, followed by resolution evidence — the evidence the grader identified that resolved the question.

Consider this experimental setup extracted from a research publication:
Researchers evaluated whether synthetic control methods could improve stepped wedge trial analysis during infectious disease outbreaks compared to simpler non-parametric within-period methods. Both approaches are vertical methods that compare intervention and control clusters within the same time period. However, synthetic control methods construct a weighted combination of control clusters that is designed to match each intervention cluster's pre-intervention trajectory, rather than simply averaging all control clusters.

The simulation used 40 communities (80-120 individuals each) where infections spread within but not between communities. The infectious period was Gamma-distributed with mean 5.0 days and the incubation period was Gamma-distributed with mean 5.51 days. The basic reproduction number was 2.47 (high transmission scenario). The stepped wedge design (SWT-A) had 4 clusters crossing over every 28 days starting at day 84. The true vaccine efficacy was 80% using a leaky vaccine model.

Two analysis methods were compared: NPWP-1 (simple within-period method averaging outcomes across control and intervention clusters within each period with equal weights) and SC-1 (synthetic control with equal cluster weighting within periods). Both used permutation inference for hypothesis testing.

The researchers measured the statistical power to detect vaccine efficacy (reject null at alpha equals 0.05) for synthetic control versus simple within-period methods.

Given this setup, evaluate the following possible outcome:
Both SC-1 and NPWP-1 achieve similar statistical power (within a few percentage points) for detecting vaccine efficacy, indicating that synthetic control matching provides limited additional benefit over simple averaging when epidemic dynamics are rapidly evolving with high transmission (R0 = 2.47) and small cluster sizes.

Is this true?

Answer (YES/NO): YES